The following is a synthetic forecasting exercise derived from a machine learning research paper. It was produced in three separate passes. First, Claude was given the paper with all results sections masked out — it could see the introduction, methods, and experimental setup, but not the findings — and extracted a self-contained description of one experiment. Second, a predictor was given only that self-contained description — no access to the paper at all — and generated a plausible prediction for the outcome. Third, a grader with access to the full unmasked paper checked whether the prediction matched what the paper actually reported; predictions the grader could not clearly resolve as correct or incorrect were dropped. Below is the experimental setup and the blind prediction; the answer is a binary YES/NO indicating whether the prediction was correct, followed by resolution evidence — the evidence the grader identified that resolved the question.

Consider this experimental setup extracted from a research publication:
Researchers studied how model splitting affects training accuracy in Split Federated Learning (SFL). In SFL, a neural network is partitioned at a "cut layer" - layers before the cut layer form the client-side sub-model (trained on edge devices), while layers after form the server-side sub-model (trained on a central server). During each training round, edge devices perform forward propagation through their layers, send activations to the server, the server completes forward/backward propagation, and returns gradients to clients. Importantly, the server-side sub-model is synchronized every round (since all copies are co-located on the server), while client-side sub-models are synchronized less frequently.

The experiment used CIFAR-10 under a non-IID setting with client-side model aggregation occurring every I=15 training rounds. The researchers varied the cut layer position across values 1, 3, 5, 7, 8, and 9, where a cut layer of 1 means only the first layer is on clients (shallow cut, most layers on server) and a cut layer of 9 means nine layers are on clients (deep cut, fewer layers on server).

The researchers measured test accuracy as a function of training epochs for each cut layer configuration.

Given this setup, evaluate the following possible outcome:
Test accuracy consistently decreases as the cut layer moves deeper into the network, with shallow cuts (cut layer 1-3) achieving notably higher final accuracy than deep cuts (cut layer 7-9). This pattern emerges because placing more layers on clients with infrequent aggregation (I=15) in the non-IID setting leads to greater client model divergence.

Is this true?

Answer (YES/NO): YES